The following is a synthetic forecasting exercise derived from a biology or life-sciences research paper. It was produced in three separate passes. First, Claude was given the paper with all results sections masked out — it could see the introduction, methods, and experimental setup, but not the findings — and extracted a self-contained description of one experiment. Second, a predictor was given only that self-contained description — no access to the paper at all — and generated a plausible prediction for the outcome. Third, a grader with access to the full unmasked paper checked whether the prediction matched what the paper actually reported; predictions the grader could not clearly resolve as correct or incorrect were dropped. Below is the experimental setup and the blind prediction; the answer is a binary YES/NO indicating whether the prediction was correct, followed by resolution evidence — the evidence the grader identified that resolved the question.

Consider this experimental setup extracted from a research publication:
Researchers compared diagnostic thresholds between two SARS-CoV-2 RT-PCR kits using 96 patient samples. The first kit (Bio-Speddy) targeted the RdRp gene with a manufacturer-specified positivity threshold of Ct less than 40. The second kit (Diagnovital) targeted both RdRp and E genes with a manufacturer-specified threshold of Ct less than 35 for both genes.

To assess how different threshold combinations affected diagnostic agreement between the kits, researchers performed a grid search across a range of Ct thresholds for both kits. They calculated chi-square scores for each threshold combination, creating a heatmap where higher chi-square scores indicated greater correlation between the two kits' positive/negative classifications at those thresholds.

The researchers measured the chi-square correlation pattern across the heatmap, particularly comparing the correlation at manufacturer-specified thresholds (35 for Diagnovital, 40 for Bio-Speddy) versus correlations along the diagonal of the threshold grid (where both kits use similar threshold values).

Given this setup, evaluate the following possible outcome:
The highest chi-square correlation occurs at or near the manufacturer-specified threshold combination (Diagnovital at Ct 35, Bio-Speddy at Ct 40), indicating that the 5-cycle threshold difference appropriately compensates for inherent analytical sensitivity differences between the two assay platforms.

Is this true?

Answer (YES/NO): NO